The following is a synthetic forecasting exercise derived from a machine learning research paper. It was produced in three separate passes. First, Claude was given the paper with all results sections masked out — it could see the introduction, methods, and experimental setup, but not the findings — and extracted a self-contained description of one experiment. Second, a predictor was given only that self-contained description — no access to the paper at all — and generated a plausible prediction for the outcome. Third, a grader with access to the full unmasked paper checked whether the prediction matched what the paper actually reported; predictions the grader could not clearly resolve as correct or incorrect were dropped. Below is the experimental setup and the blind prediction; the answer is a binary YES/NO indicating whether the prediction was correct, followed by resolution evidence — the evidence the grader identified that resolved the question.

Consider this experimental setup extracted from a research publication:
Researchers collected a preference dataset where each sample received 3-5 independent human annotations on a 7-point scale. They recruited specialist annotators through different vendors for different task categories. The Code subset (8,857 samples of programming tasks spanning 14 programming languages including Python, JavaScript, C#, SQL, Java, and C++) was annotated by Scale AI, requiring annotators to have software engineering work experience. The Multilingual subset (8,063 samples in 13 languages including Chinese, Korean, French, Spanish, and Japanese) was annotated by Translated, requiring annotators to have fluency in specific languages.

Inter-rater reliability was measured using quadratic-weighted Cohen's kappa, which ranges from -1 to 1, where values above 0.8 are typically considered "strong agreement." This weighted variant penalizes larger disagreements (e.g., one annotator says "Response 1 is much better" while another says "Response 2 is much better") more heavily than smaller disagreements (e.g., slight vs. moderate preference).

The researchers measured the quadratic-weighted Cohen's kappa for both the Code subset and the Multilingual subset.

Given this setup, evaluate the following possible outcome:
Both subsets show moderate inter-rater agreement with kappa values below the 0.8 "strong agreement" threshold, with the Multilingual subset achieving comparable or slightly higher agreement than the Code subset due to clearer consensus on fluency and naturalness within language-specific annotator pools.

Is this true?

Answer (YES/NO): NO